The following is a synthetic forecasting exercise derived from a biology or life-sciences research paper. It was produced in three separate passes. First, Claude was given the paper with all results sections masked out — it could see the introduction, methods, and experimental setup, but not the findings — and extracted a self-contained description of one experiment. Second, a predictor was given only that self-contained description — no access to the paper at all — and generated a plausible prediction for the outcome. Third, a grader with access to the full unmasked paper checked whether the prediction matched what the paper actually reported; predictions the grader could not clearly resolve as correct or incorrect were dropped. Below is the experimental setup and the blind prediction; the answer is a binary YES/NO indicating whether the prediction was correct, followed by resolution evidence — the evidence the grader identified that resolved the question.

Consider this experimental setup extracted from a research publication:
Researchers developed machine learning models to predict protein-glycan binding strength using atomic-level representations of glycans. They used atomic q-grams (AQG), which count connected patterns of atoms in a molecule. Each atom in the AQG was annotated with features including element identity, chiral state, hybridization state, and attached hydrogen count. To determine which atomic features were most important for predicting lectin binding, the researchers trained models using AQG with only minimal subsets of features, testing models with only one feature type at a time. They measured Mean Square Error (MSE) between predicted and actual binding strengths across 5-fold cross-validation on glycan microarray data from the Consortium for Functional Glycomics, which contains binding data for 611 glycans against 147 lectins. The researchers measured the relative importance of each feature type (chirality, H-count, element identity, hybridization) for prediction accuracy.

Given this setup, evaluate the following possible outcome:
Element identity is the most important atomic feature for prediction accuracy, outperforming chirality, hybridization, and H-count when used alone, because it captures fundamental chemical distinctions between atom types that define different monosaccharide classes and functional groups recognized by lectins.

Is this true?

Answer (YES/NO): NO